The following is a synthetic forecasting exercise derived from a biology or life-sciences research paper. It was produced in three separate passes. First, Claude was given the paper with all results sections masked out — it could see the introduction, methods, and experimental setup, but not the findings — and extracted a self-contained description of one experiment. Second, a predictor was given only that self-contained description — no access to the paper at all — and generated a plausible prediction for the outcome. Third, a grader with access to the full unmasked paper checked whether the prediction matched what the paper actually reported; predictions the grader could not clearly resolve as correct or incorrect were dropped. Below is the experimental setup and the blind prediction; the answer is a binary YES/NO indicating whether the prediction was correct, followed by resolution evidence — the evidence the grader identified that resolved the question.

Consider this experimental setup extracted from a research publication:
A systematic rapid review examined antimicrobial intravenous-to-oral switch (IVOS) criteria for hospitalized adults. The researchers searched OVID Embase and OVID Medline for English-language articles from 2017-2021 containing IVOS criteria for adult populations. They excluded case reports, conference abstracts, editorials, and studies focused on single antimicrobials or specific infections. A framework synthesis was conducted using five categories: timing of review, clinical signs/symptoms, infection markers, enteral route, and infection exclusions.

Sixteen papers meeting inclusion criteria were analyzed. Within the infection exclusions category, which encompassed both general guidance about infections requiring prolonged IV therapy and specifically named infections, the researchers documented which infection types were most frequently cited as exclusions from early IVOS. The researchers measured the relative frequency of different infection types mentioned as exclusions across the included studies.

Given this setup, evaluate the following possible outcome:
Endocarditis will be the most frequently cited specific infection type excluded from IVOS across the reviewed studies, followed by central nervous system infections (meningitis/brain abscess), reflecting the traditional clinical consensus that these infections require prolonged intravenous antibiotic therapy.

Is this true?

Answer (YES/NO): YES